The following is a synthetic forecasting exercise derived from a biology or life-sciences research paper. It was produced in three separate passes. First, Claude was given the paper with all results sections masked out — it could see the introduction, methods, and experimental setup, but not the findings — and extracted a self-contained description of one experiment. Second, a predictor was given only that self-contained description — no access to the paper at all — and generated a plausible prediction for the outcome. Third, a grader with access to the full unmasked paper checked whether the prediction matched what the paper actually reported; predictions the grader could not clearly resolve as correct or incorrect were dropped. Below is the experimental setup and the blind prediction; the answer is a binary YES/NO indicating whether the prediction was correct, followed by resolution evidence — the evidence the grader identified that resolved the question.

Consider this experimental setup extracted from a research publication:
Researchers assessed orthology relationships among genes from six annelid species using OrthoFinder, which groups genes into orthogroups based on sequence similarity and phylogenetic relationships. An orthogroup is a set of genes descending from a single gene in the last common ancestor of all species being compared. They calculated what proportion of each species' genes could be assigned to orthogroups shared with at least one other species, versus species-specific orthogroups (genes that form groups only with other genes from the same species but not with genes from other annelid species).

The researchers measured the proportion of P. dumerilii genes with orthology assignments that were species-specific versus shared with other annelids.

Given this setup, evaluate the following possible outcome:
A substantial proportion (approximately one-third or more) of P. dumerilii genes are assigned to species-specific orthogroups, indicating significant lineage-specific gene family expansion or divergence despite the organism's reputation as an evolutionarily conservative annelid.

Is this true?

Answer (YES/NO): NO